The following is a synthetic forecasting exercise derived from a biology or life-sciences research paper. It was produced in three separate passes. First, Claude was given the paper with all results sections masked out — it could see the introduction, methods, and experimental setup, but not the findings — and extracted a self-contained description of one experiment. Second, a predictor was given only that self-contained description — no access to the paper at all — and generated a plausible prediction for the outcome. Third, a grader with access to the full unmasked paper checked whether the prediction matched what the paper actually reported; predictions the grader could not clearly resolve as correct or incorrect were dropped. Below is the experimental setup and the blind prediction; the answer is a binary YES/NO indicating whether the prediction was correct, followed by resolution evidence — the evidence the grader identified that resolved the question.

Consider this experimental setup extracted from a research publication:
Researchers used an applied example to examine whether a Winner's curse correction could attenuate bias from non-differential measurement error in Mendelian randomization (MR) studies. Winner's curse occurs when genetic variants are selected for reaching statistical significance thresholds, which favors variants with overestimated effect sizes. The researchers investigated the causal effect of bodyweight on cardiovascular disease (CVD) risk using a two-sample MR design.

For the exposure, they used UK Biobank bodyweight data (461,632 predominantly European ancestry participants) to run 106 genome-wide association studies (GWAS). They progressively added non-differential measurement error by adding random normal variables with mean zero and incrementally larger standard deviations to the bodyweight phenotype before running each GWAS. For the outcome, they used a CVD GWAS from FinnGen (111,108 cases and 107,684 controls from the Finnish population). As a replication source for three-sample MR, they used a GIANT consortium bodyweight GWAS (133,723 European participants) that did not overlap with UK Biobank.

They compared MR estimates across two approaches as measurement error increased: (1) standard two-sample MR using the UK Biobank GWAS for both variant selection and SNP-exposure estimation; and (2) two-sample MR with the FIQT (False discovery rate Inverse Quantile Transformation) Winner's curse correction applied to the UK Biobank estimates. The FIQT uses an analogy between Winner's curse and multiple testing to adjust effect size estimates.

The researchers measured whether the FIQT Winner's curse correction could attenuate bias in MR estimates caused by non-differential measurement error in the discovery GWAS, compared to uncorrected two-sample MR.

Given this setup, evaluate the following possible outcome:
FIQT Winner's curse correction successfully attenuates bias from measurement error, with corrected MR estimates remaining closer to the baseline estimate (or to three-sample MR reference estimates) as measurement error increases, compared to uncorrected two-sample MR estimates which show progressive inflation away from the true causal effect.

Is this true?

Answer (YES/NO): YES